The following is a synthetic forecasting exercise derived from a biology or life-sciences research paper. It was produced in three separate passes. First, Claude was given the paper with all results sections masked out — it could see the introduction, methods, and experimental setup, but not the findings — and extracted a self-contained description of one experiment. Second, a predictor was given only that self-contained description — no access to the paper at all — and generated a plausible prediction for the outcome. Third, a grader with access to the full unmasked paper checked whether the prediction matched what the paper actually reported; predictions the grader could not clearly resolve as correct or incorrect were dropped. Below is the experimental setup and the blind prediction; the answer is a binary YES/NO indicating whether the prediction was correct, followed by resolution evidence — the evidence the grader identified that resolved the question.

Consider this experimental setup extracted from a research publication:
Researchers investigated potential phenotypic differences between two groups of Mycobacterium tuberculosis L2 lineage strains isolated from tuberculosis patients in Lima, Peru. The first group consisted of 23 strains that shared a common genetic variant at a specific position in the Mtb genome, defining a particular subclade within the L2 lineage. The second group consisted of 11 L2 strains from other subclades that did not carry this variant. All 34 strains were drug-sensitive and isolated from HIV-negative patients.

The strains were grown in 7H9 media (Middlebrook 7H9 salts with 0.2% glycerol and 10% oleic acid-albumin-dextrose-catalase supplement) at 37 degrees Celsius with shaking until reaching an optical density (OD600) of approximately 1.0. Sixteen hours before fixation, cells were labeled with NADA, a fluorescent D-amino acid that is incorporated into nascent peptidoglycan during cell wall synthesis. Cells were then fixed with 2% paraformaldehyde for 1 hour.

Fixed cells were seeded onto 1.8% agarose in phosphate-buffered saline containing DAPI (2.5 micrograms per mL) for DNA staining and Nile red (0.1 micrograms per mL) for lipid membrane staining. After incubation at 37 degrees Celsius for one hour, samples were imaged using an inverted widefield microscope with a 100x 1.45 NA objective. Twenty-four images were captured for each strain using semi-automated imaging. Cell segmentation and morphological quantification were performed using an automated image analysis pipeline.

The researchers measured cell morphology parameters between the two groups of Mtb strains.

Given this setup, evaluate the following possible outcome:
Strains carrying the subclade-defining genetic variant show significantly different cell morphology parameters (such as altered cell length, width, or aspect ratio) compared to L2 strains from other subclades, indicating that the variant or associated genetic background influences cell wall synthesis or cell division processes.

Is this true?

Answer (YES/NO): NO